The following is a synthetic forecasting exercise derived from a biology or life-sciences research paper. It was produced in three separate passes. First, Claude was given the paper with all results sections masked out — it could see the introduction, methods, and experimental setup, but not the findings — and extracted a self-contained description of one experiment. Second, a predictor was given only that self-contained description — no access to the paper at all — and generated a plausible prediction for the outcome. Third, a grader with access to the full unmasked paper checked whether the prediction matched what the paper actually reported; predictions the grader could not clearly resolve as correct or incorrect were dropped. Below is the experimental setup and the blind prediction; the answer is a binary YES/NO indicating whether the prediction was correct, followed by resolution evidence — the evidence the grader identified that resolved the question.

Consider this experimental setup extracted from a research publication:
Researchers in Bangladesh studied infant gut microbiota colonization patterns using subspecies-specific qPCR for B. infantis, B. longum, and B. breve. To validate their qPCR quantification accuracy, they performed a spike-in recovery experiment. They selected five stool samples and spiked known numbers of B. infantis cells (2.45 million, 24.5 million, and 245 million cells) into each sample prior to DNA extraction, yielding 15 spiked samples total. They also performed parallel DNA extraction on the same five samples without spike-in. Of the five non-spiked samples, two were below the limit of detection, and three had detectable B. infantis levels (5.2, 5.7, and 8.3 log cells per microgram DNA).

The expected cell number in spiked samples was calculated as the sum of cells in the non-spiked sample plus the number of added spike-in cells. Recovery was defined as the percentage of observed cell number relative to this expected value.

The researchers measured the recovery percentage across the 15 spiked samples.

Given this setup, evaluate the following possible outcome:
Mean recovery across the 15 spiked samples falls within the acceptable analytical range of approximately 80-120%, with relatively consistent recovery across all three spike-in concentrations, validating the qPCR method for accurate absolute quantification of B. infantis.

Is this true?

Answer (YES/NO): YES